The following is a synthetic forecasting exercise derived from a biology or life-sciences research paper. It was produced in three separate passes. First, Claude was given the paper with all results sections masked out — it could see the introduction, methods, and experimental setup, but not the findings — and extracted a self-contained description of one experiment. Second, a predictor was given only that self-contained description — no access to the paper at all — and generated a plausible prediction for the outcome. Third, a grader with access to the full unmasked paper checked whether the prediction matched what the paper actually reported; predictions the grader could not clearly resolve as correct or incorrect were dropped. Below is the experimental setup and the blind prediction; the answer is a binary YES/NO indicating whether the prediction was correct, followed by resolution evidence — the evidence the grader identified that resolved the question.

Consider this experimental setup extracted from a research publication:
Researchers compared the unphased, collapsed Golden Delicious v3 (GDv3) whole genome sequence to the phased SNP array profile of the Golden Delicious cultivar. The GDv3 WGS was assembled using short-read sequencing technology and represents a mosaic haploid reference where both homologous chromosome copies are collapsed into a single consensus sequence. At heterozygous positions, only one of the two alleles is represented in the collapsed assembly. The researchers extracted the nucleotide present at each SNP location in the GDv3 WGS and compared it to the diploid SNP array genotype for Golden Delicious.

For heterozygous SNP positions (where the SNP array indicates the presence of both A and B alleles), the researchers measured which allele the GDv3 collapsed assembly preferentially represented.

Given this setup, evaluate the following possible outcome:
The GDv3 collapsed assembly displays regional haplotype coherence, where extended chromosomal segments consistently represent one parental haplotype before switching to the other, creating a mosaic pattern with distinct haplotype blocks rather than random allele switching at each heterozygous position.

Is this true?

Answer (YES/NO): NO